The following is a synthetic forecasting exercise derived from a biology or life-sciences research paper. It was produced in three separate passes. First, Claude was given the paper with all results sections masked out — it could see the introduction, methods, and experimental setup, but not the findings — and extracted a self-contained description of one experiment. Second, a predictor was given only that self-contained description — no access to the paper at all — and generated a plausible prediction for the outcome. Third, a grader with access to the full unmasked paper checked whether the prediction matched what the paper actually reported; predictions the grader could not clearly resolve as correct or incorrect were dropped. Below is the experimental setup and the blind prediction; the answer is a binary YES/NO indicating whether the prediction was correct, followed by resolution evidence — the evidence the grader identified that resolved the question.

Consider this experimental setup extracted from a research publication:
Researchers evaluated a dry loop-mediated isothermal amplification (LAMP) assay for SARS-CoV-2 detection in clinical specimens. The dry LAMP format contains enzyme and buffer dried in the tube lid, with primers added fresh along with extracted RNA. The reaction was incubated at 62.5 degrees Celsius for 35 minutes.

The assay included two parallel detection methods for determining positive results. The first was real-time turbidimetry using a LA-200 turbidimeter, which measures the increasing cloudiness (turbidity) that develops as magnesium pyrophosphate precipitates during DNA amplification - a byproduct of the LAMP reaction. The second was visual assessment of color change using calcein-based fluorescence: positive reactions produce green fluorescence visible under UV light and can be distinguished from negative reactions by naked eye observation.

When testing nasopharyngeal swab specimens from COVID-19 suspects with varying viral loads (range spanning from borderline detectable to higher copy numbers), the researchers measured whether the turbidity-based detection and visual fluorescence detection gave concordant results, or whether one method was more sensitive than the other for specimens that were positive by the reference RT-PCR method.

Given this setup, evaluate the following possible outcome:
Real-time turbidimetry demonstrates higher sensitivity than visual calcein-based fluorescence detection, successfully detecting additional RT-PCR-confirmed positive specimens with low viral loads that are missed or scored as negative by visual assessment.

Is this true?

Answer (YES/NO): NO